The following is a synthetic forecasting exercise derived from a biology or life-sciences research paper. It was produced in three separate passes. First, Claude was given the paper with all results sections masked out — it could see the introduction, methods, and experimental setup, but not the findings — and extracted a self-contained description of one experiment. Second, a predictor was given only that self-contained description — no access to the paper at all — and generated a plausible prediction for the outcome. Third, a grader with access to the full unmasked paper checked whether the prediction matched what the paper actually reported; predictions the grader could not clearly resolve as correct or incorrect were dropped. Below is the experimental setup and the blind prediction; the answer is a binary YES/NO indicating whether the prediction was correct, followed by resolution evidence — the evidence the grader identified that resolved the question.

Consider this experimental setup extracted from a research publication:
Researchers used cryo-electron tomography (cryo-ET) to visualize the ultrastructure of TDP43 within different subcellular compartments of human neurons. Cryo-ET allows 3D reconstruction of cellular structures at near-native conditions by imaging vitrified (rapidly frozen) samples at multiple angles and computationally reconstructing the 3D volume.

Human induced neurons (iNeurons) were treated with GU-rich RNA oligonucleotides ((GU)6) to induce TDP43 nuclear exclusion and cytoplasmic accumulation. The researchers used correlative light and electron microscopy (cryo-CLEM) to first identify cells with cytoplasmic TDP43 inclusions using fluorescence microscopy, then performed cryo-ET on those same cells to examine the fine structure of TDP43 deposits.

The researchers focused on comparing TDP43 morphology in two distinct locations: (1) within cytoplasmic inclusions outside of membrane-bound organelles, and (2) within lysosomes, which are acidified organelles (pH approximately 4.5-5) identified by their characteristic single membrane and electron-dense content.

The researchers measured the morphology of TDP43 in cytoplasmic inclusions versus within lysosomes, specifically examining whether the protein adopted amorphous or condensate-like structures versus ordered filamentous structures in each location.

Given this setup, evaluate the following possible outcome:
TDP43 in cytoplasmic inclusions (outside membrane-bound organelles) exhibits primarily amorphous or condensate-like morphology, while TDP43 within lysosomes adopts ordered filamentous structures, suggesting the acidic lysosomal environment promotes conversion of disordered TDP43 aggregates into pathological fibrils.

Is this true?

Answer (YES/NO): YES